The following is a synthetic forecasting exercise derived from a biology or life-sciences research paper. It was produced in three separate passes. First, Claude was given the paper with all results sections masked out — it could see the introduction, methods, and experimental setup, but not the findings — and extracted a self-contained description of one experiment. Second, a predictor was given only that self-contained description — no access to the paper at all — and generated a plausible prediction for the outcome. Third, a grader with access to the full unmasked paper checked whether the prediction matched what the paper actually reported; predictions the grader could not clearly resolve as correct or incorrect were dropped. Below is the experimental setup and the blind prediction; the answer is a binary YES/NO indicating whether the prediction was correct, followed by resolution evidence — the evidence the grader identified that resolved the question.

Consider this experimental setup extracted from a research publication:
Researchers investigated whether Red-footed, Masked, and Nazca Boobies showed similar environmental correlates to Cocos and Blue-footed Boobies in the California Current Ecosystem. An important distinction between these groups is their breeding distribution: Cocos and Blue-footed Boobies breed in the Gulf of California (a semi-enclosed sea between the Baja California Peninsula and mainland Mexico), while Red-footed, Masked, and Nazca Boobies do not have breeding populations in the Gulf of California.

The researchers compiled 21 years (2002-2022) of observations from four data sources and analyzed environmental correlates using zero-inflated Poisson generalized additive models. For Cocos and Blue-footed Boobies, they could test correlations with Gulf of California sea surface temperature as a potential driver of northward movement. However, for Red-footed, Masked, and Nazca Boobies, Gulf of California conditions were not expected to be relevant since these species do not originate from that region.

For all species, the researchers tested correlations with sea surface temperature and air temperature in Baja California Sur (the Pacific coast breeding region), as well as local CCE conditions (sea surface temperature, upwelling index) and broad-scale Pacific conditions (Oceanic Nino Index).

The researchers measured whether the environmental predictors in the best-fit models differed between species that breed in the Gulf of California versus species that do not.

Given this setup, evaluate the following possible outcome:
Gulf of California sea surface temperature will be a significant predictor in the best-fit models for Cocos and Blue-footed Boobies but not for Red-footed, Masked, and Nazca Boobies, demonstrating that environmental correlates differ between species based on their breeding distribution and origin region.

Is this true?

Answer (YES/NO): NO